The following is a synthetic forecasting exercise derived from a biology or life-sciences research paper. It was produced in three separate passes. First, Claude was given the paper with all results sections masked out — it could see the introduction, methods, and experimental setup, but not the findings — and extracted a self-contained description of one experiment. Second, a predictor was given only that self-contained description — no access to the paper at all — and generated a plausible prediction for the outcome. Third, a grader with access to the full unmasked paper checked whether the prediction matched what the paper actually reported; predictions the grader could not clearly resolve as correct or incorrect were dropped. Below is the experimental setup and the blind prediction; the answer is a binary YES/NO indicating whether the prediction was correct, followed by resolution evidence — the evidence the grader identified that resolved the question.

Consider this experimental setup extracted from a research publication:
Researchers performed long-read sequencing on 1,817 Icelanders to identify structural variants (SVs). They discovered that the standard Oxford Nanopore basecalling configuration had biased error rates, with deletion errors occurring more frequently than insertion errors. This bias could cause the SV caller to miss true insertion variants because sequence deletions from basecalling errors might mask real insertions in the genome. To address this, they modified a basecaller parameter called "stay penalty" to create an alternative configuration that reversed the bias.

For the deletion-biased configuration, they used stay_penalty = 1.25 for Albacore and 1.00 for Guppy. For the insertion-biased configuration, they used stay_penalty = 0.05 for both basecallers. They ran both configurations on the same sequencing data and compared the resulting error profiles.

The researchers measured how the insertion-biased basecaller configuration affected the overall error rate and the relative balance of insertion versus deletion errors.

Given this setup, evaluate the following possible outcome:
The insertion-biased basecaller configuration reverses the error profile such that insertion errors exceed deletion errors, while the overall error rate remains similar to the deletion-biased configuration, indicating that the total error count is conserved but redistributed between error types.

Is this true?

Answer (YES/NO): YES